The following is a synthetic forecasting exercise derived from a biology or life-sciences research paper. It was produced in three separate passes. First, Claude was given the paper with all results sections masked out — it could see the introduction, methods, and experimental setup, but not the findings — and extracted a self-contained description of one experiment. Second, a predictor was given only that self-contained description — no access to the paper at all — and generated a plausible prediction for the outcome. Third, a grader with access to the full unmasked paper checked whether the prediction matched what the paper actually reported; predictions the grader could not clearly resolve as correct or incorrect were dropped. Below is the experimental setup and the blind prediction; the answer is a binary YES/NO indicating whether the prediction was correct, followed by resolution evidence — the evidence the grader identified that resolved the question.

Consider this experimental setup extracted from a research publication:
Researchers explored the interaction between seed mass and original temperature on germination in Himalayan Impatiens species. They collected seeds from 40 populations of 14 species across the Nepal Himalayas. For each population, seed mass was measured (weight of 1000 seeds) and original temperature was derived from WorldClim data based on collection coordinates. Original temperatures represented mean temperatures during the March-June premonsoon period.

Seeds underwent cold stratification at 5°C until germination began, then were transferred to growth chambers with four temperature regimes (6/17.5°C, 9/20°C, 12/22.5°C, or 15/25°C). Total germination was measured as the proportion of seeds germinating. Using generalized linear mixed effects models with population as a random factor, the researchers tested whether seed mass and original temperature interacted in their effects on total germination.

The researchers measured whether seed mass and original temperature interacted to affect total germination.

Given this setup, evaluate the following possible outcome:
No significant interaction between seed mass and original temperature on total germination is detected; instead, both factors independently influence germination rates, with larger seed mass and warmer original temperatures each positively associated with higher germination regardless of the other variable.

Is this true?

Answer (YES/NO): NO